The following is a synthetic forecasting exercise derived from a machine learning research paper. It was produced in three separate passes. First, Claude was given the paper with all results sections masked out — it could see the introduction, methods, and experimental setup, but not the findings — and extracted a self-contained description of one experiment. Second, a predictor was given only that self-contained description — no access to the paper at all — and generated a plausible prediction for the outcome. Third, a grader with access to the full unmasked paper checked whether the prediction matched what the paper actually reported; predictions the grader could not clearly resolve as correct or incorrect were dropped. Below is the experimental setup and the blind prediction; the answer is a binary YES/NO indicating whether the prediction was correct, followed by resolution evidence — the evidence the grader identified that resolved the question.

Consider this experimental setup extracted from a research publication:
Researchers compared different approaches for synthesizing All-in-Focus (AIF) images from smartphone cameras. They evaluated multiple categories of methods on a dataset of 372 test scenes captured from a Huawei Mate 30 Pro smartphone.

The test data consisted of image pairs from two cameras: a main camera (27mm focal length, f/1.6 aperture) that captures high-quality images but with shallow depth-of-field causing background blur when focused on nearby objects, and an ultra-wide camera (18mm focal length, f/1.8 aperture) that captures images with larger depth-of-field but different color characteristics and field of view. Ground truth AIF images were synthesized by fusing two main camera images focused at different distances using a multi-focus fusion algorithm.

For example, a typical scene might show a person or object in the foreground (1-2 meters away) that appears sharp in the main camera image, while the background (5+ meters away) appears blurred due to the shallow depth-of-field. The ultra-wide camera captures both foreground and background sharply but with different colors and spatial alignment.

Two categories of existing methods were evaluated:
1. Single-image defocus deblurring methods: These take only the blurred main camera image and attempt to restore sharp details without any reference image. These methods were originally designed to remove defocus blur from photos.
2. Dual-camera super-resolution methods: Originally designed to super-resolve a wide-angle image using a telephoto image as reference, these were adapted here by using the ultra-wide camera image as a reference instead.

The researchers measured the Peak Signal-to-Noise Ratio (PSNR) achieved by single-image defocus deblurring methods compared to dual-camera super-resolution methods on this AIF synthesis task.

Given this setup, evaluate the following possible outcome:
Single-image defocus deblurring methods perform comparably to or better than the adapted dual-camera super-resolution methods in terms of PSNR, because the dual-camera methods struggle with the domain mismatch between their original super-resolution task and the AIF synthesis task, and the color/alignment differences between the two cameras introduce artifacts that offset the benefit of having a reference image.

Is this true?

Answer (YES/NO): YES